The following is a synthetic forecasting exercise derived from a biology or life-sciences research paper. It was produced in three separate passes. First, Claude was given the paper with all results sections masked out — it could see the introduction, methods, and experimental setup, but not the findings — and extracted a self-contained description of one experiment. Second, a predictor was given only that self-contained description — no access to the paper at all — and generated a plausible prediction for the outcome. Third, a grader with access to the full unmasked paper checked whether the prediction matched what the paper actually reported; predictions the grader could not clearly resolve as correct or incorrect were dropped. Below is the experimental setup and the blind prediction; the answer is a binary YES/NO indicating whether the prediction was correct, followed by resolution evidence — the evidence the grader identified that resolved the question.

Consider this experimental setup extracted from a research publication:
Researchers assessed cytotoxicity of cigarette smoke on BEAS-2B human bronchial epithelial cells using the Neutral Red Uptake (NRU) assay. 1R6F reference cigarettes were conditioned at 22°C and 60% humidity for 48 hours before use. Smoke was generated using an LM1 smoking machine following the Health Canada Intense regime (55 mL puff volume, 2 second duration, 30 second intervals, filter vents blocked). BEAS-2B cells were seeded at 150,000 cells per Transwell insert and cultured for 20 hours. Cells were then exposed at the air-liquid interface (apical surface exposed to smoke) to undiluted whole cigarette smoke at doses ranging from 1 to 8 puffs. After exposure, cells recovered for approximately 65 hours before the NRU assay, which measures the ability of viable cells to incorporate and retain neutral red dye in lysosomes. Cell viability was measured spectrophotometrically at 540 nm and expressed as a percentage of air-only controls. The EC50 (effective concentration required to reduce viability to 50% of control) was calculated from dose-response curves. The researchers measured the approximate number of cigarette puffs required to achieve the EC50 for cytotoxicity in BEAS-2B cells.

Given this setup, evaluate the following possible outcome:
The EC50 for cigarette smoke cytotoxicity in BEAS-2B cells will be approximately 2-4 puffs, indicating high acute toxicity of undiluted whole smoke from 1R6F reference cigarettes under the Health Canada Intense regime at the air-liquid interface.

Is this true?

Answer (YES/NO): NO